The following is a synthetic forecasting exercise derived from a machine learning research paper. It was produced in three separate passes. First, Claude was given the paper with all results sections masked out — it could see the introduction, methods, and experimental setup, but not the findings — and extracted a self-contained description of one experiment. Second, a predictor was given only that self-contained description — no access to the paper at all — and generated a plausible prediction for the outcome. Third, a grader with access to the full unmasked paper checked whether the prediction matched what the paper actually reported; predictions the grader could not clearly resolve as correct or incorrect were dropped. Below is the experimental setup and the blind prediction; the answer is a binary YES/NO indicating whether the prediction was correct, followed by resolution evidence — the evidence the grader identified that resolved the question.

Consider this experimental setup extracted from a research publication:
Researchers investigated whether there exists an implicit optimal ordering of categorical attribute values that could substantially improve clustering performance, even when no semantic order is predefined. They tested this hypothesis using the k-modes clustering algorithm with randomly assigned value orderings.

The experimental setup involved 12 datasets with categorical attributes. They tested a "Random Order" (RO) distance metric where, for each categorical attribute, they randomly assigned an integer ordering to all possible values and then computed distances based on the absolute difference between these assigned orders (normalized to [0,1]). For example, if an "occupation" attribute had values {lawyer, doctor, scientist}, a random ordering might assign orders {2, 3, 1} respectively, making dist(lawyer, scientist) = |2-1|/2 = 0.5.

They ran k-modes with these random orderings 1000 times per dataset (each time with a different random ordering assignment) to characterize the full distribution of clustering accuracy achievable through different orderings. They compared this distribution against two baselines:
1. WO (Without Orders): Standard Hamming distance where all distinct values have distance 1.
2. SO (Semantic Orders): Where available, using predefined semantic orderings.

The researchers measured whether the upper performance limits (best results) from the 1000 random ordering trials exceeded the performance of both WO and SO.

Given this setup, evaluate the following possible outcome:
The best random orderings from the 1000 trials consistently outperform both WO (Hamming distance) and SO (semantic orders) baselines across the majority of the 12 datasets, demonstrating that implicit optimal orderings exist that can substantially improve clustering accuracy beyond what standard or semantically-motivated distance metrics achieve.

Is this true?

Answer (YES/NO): YES